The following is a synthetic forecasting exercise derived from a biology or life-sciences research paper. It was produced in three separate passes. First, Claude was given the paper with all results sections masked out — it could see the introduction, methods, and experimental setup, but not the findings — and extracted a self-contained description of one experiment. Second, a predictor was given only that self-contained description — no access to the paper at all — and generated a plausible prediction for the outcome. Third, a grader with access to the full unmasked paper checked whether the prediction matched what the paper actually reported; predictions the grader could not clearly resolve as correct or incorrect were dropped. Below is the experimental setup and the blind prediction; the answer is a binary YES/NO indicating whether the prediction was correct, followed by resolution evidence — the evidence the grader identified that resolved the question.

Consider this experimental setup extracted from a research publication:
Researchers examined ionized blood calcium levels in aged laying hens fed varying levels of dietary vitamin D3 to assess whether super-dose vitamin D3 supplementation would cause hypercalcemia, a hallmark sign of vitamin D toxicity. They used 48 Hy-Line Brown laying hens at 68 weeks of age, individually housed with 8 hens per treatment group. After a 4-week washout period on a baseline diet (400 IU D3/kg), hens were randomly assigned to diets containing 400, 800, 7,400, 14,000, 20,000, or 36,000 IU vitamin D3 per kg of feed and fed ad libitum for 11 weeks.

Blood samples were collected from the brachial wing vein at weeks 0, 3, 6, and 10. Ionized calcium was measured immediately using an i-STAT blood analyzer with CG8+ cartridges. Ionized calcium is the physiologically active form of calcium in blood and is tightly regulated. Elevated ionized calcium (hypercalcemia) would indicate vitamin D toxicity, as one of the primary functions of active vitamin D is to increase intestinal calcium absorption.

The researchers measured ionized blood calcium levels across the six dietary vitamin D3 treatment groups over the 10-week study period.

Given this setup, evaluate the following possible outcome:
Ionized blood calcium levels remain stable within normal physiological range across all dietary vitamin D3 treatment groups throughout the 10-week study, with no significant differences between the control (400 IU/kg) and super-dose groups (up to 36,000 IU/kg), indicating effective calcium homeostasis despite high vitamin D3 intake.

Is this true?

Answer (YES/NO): NO